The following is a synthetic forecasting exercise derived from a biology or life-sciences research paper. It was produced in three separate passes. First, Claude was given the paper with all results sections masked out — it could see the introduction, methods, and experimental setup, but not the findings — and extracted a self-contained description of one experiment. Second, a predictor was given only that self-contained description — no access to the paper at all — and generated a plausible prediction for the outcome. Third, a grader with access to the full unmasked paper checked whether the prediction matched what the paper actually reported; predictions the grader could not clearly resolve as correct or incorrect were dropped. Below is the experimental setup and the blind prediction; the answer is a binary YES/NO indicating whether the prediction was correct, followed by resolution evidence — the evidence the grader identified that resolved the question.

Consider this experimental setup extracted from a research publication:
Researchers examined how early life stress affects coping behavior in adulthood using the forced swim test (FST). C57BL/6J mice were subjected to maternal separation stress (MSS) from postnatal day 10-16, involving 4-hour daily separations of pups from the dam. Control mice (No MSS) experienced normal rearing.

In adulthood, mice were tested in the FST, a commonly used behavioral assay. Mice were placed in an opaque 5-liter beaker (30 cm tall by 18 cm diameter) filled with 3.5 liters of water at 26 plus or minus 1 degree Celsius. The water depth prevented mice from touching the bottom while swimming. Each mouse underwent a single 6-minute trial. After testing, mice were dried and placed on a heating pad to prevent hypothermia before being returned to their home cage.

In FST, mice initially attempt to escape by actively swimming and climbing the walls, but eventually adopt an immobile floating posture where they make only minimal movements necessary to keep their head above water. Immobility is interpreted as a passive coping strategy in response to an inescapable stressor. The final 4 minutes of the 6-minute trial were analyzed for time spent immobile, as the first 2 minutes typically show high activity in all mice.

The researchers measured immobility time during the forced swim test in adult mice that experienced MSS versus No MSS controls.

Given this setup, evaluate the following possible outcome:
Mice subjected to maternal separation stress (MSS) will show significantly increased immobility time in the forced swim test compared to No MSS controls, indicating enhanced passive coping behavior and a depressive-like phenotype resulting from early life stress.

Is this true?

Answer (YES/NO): YES